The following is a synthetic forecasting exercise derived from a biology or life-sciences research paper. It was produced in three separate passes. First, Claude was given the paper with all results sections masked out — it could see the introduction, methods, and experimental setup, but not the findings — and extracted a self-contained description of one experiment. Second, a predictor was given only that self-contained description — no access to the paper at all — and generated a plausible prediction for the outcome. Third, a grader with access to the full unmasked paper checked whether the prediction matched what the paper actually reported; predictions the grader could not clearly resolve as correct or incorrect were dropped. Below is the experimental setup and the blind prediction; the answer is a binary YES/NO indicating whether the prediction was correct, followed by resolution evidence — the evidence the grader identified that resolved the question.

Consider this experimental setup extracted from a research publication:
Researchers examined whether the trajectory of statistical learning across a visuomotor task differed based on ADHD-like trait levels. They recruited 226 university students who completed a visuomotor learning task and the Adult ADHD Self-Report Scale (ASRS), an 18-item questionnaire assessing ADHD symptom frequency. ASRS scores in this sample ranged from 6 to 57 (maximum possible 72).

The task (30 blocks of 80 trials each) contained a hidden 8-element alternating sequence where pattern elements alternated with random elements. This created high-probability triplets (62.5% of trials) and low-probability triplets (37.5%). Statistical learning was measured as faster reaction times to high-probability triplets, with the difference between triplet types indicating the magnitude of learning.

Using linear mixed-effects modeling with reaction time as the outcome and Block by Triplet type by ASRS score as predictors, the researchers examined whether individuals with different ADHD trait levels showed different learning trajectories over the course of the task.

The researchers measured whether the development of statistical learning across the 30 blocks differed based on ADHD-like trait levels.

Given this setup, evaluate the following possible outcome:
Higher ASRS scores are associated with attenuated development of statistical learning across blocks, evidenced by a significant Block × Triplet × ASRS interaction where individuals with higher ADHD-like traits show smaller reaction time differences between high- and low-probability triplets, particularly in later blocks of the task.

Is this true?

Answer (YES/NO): NO